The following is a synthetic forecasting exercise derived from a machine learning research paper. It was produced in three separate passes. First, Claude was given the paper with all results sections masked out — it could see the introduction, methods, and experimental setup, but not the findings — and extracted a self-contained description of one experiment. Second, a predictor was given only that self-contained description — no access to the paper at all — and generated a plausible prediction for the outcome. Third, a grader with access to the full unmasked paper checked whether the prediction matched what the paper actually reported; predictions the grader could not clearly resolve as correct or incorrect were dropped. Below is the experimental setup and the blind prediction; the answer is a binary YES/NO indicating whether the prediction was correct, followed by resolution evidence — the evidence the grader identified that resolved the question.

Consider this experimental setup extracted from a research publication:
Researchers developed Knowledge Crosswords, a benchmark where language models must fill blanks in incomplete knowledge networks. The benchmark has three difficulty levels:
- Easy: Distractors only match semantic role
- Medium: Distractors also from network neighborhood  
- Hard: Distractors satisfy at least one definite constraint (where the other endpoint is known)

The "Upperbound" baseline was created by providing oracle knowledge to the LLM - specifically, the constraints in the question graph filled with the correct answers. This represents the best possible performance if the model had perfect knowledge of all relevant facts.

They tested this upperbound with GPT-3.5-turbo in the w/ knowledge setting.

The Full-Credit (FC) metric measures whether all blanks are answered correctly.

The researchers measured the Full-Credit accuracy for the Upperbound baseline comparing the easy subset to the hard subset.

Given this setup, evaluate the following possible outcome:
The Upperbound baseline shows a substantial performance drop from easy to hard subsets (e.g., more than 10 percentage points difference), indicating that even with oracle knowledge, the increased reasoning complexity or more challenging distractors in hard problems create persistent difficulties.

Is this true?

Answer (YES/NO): YES